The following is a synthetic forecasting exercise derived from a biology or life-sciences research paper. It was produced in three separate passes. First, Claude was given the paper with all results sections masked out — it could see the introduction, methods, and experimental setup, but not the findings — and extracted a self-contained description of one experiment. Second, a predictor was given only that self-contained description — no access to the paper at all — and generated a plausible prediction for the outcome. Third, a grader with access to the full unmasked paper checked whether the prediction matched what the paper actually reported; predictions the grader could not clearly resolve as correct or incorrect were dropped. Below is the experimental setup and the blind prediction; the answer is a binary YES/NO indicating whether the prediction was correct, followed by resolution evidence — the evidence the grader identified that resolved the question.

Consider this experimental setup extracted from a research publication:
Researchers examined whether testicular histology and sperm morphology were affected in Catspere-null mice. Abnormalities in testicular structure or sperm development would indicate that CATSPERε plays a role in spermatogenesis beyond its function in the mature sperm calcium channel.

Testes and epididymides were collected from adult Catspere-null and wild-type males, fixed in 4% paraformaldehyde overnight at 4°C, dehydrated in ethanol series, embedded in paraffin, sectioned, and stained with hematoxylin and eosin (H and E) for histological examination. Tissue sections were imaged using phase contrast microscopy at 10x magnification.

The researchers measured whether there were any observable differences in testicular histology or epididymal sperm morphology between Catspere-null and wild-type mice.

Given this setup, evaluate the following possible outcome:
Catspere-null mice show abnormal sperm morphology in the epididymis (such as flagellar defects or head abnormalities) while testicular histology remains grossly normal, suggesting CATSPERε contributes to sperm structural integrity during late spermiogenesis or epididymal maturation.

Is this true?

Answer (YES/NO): NO